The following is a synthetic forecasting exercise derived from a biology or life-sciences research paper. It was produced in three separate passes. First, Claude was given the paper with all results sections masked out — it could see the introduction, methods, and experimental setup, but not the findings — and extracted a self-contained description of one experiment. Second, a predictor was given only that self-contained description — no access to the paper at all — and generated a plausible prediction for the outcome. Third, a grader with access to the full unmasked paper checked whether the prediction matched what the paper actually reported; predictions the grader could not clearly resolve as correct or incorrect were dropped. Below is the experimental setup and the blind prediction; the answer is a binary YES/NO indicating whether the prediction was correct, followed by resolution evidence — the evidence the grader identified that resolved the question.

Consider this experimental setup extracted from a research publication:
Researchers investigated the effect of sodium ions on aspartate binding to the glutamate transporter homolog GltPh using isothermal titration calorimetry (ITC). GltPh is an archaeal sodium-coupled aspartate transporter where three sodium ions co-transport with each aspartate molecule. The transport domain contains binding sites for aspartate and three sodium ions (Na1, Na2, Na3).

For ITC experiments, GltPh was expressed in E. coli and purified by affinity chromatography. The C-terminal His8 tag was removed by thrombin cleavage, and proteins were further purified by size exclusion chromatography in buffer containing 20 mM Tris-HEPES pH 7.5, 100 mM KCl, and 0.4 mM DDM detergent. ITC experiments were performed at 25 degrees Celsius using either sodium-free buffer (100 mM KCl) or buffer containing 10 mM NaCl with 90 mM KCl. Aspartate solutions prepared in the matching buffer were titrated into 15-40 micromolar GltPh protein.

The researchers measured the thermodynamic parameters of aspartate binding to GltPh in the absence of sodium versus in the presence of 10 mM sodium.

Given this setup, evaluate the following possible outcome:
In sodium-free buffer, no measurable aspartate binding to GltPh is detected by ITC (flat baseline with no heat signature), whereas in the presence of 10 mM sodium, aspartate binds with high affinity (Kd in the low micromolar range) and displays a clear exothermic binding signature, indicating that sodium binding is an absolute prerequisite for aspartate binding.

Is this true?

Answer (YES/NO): NO